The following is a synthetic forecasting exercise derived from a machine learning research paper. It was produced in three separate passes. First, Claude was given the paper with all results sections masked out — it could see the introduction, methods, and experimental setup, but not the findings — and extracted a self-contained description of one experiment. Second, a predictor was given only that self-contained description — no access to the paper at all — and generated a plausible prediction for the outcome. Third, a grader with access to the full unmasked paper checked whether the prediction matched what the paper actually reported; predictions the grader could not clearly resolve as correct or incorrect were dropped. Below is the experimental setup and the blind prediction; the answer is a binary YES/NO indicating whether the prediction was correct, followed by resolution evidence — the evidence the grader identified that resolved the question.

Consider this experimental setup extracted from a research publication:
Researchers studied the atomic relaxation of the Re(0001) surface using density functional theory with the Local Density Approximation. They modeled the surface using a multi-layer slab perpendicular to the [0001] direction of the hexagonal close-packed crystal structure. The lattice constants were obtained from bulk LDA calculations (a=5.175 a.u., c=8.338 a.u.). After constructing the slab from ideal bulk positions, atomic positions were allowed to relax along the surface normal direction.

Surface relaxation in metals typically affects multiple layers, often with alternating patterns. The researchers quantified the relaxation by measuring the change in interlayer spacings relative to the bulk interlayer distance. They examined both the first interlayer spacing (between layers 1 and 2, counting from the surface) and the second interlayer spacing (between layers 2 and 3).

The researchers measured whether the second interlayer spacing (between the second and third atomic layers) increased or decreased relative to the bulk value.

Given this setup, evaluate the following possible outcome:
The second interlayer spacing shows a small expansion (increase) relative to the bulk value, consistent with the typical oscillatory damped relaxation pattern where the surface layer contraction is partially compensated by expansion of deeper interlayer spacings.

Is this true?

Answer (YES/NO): YES